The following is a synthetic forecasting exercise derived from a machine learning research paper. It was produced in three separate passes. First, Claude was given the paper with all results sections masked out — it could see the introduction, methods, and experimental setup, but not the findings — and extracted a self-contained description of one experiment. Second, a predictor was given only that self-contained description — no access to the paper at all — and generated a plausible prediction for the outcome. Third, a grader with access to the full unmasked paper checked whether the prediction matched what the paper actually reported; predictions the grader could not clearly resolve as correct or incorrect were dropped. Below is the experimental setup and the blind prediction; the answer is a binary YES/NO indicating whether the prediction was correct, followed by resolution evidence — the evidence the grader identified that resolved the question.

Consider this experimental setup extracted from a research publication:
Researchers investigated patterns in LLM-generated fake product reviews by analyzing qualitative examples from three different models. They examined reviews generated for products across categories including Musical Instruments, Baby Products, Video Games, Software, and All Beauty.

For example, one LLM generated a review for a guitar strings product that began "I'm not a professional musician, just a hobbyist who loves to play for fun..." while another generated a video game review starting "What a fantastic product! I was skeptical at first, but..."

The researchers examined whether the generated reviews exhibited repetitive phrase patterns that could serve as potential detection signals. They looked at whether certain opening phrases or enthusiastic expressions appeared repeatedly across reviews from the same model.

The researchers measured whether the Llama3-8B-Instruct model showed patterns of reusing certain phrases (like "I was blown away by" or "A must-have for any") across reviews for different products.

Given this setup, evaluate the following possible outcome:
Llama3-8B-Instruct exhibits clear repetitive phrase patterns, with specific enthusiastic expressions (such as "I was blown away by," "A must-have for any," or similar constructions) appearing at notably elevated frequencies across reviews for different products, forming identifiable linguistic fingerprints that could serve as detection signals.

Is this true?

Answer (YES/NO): YES